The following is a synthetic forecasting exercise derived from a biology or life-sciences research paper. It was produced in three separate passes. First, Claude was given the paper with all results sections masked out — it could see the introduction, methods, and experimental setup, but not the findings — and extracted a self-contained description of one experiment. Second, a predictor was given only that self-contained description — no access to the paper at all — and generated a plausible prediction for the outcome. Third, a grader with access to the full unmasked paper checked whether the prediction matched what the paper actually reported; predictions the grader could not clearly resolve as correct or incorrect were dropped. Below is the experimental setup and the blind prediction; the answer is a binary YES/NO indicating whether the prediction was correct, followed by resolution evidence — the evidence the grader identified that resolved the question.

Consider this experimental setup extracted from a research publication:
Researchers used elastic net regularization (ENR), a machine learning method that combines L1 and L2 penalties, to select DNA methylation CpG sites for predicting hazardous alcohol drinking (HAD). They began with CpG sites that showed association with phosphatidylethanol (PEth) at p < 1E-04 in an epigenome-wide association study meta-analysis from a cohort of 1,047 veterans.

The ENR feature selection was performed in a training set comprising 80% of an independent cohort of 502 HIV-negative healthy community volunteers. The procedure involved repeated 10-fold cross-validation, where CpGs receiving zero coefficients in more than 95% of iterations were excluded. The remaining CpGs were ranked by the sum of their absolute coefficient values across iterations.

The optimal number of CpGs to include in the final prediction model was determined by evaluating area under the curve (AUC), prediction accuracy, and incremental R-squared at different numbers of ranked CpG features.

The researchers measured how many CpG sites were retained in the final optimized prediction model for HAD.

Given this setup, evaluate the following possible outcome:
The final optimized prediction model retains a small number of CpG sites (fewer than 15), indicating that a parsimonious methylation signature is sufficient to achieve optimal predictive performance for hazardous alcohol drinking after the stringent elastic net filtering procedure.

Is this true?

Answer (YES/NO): NO